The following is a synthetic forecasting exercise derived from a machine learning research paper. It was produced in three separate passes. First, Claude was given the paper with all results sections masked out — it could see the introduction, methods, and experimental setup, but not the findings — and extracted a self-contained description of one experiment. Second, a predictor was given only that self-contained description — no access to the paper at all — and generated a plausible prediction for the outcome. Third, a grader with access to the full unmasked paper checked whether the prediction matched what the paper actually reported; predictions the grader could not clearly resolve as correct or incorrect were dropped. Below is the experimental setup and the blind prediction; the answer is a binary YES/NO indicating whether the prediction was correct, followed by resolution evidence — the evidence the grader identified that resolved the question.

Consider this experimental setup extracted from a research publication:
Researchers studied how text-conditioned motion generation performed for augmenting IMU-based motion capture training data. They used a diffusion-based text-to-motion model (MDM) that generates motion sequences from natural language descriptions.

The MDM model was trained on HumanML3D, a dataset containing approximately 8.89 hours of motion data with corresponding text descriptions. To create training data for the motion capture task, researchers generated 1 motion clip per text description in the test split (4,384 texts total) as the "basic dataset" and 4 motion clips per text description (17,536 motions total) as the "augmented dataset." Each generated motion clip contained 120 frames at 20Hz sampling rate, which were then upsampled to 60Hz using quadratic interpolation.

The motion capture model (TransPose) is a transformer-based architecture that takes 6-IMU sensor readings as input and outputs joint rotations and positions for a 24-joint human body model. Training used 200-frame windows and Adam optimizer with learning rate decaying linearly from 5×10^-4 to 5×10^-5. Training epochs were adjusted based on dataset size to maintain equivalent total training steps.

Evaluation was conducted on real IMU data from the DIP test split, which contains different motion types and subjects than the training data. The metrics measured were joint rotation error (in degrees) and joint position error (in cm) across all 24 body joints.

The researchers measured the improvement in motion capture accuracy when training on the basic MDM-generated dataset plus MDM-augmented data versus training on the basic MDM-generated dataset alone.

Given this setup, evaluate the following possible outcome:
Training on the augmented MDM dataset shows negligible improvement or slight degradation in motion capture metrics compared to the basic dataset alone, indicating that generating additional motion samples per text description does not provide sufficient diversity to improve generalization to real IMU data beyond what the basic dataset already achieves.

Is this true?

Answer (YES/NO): YES